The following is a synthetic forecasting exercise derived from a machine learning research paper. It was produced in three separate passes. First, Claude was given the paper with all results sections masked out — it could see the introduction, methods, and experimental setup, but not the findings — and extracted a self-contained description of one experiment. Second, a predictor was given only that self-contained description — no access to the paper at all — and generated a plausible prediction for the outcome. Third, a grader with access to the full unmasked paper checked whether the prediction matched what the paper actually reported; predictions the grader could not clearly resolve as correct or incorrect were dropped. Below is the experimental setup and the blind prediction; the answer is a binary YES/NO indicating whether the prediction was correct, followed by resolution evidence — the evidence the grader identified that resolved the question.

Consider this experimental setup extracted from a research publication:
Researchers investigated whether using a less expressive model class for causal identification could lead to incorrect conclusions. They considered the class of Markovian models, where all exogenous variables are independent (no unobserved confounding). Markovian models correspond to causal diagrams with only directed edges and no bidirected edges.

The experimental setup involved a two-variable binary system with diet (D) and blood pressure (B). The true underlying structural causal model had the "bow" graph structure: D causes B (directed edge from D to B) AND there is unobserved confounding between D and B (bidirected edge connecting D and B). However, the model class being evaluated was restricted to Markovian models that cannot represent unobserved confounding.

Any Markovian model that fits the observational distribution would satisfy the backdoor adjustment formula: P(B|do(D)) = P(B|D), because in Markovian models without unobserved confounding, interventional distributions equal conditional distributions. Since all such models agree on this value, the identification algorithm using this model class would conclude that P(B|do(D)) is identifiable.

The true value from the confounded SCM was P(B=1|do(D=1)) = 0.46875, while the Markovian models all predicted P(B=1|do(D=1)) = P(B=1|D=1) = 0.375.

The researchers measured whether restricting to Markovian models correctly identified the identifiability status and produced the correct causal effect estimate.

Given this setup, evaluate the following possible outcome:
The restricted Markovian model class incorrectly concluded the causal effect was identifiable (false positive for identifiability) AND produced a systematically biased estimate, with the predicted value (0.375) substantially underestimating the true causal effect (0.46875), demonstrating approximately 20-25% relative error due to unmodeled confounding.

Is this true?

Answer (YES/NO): YES